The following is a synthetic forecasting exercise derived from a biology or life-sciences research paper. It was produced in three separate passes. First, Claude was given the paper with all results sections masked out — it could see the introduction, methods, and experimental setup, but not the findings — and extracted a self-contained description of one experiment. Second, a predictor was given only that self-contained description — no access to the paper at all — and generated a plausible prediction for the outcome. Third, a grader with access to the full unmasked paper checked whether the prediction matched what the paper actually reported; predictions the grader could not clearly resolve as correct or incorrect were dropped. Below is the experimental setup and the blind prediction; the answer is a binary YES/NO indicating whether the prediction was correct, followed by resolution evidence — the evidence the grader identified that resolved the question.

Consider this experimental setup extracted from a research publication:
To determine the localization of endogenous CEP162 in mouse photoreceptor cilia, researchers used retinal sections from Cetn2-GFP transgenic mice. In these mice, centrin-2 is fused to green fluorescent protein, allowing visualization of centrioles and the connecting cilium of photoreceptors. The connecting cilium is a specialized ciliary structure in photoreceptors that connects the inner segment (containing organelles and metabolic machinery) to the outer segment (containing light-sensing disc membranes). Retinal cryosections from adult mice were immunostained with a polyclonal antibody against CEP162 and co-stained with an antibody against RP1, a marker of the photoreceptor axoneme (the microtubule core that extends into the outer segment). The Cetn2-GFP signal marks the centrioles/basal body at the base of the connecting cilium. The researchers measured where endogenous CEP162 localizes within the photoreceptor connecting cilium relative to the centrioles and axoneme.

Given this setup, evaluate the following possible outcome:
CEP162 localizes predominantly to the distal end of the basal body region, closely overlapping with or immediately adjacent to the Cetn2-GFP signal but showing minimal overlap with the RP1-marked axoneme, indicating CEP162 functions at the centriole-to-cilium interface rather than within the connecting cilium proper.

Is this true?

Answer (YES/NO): YES